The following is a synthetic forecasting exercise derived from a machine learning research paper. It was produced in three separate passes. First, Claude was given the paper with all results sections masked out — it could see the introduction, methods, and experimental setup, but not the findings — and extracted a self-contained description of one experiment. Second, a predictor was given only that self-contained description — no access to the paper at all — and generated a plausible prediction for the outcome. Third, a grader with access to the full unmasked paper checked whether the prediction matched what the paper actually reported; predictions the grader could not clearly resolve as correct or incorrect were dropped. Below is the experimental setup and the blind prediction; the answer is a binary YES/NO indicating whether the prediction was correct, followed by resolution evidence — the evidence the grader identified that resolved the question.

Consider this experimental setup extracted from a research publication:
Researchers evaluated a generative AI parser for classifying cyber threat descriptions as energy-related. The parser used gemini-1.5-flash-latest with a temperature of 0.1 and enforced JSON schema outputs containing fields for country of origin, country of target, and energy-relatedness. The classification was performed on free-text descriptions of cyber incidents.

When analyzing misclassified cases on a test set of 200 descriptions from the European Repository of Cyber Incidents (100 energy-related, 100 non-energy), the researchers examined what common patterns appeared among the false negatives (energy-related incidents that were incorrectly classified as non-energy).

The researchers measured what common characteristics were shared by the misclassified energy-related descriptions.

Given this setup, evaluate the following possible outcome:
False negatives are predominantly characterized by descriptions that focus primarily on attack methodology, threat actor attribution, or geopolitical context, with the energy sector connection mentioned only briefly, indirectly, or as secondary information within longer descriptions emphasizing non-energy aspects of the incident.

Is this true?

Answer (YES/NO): NO